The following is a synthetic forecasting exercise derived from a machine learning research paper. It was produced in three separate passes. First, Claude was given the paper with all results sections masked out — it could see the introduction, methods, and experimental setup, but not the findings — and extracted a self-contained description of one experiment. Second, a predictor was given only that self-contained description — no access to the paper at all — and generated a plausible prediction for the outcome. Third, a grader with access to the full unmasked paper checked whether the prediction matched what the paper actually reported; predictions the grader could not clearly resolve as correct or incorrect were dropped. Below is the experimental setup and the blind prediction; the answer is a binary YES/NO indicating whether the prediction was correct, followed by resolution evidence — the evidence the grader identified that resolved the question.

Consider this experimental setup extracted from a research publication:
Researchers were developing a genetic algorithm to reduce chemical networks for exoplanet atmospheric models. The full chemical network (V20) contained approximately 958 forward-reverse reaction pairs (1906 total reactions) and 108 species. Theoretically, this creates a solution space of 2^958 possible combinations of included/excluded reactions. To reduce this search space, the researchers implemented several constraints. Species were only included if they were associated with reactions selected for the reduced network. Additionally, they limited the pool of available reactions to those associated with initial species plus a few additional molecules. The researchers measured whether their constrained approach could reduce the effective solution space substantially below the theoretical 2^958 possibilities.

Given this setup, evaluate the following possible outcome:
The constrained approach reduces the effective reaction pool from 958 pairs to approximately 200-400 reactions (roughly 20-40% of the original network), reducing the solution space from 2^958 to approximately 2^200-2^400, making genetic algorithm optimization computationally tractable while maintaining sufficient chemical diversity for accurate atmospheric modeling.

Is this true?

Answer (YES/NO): YES